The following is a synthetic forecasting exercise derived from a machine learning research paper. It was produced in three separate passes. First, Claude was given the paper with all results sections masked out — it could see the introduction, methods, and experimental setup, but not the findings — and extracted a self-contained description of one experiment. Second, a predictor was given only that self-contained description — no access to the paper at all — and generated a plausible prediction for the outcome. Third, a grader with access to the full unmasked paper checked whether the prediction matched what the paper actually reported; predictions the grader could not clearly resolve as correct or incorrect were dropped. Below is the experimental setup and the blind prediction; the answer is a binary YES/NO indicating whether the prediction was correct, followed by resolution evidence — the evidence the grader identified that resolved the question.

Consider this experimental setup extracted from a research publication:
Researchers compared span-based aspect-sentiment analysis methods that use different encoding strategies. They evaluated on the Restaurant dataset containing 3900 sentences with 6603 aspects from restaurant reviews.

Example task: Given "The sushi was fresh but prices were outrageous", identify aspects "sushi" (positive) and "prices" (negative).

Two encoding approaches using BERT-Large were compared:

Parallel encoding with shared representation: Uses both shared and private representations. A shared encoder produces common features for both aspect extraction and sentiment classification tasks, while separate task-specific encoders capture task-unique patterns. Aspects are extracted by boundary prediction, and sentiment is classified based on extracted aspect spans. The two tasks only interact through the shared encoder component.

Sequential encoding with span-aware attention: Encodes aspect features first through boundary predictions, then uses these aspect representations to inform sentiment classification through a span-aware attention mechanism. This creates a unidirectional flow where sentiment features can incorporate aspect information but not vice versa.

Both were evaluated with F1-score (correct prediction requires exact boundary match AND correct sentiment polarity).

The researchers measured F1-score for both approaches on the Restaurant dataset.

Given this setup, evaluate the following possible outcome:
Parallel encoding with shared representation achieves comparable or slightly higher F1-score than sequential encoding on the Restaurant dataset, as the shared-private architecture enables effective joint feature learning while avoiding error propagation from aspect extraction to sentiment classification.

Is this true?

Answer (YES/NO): NO